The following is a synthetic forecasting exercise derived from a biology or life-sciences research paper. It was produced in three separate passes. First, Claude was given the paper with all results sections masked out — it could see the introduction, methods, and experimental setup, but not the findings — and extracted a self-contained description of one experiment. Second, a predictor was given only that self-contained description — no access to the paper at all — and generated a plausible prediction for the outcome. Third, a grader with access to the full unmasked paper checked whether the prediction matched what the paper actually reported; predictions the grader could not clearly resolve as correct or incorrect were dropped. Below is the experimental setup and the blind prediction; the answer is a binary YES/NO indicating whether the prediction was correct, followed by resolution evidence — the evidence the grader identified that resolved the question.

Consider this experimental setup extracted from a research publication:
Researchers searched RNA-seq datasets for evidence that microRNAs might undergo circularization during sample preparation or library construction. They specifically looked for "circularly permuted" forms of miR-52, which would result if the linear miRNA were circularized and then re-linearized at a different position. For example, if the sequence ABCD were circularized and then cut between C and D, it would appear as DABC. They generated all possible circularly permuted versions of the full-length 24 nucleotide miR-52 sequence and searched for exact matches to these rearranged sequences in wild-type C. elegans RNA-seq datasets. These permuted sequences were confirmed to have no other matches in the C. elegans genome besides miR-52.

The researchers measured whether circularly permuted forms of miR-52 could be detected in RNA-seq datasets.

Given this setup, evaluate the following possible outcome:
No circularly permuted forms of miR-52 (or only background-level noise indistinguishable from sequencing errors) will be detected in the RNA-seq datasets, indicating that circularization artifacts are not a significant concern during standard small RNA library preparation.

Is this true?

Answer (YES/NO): NO